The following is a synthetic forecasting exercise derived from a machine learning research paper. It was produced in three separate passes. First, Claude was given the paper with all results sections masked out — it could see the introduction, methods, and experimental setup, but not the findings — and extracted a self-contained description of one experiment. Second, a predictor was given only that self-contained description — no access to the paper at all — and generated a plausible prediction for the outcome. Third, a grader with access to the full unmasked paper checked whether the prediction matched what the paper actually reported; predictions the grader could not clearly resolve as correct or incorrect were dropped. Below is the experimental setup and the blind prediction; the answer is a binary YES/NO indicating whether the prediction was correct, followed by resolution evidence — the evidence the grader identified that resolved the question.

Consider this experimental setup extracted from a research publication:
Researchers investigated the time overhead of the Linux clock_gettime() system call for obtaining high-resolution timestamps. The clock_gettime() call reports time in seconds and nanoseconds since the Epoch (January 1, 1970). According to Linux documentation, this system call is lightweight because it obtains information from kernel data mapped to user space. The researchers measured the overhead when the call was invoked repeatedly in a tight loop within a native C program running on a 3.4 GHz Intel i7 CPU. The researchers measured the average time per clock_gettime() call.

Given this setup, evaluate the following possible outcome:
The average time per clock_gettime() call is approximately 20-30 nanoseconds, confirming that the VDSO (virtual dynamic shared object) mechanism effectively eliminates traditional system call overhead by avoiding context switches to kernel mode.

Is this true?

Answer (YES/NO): NO